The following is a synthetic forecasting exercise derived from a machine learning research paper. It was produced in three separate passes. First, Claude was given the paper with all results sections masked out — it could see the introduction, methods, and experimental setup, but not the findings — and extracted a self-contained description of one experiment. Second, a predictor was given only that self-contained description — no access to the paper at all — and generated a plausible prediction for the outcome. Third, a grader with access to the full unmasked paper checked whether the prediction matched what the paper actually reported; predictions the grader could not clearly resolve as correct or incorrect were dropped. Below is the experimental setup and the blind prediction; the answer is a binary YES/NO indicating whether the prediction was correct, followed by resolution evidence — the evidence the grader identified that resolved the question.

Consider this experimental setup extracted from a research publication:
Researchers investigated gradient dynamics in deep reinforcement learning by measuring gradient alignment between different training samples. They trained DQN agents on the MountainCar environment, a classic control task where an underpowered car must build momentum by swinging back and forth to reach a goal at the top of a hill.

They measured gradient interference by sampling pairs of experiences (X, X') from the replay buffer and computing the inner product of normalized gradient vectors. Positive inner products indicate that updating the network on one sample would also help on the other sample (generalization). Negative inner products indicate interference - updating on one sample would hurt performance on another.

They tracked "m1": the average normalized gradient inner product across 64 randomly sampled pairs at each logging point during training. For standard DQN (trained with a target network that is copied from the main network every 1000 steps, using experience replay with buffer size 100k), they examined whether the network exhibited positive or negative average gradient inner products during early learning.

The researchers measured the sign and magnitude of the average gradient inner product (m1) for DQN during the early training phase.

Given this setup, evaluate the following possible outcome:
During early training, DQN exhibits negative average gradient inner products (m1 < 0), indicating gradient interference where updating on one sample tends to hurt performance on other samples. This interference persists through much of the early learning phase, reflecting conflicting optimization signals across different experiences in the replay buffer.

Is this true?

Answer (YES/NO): NO